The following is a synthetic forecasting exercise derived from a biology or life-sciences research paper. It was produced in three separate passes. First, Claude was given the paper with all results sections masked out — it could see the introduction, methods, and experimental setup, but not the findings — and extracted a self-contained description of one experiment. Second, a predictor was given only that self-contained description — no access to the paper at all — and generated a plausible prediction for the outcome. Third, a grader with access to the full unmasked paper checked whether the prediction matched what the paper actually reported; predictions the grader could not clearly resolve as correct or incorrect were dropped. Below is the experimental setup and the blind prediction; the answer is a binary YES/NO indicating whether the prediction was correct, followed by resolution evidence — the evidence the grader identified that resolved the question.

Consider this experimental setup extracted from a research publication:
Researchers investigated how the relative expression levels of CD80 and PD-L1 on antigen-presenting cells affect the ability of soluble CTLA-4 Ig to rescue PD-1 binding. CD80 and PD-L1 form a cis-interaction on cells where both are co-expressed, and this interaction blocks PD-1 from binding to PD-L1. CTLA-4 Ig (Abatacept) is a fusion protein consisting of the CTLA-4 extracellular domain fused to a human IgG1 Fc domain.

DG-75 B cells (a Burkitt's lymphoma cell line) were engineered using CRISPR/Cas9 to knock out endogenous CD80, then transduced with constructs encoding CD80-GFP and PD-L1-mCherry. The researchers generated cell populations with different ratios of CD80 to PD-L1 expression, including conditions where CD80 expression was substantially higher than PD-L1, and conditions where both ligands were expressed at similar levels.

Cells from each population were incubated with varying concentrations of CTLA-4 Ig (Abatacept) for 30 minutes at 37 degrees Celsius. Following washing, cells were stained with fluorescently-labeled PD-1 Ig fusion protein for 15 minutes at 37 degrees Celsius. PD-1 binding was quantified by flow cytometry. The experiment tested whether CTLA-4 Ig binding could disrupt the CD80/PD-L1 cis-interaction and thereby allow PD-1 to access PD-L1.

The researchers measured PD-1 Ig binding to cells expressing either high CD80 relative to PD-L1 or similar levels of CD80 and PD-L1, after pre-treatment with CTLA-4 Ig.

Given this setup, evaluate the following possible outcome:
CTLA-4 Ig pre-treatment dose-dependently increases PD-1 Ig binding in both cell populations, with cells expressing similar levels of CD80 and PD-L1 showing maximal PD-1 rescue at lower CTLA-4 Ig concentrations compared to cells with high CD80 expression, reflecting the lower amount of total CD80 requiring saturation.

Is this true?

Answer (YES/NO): NO